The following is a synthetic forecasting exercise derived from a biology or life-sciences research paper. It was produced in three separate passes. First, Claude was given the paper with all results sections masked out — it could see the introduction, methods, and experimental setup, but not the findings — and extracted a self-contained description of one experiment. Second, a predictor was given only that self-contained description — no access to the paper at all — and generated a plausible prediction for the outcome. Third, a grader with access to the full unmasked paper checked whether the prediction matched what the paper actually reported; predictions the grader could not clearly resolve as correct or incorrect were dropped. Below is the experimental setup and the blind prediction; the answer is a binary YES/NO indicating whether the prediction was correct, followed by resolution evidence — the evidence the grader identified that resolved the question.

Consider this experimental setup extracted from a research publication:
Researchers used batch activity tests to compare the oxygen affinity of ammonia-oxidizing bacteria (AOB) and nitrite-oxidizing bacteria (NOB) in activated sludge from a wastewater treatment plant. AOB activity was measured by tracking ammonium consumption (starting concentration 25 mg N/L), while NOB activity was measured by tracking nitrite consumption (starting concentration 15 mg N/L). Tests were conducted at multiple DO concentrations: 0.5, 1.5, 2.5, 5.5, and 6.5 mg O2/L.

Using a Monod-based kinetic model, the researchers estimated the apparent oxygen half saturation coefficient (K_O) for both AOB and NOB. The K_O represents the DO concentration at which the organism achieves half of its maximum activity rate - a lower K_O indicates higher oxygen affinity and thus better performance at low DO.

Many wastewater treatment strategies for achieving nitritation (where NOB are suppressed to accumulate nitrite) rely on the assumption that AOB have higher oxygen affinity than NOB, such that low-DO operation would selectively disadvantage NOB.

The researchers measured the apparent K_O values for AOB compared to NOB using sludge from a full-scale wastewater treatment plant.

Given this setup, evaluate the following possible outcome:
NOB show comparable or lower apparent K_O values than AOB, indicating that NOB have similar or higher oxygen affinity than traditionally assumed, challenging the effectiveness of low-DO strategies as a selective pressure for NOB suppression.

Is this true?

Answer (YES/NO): YES